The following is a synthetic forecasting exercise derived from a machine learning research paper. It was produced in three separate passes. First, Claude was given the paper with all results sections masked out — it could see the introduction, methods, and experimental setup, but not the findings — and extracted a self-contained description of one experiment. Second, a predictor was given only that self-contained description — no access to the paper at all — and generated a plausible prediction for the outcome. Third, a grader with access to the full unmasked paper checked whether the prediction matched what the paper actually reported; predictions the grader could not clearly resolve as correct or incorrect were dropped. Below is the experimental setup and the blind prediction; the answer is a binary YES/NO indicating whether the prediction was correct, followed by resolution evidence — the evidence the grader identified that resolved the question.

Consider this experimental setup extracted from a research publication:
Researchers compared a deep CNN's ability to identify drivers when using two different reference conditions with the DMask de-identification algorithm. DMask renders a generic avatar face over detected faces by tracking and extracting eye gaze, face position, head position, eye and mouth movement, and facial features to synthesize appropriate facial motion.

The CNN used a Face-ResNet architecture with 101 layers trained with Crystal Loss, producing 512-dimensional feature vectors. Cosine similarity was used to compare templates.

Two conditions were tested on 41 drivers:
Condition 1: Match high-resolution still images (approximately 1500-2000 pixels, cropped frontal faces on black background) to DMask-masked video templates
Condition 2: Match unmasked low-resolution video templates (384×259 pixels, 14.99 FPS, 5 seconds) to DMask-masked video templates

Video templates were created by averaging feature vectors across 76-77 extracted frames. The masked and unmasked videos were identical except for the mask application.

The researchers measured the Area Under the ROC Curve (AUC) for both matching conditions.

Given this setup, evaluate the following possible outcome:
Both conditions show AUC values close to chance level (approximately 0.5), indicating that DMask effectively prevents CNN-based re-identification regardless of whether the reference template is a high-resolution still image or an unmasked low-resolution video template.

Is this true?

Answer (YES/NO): YES